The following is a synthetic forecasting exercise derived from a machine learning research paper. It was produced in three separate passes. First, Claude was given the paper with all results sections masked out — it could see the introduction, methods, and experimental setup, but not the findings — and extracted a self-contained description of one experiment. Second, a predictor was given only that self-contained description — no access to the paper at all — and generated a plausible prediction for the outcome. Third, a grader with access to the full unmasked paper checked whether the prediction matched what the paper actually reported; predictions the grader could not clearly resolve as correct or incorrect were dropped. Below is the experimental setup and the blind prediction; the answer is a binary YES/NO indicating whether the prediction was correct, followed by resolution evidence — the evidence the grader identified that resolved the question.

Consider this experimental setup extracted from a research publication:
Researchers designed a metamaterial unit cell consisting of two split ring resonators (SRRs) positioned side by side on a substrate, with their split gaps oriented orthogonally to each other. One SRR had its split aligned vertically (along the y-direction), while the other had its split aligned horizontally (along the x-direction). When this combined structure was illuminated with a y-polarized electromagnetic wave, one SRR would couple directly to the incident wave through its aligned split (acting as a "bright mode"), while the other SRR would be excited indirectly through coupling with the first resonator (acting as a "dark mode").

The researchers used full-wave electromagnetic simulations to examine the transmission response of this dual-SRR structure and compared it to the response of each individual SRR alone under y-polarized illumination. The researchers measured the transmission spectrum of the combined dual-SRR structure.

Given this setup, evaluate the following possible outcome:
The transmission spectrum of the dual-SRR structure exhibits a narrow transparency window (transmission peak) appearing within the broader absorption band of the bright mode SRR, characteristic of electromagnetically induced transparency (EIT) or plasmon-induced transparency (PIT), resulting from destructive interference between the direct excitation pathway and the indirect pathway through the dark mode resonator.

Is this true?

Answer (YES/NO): YES